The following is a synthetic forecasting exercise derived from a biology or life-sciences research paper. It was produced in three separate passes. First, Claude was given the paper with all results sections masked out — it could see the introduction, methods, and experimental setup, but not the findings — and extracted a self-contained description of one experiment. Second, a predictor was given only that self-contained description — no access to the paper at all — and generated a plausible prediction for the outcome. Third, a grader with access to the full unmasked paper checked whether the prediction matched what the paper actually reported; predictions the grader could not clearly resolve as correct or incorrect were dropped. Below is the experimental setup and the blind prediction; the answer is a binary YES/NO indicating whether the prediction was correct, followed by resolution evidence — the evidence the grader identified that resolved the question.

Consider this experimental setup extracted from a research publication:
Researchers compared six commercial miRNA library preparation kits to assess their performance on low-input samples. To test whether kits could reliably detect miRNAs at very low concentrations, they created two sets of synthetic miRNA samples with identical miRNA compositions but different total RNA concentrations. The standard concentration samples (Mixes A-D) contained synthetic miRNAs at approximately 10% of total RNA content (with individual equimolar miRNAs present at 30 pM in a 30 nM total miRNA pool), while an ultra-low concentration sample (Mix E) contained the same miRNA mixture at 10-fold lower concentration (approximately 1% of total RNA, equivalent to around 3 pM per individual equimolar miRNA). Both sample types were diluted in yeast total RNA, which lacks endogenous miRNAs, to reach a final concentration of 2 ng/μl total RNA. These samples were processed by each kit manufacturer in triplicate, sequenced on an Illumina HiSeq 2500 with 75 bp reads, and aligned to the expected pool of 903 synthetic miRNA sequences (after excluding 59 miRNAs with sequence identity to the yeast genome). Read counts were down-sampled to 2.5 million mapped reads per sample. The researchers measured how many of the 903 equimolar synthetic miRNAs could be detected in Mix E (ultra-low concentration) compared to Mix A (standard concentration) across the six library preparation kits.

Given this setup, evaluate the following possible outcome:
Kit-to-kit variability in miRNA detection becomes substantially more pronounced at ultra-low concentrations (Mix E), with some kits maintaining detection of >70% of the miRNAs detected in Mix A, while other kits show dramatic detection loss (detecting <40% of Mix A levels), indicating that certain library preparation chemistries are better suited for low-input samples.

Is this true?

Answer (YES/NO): NO